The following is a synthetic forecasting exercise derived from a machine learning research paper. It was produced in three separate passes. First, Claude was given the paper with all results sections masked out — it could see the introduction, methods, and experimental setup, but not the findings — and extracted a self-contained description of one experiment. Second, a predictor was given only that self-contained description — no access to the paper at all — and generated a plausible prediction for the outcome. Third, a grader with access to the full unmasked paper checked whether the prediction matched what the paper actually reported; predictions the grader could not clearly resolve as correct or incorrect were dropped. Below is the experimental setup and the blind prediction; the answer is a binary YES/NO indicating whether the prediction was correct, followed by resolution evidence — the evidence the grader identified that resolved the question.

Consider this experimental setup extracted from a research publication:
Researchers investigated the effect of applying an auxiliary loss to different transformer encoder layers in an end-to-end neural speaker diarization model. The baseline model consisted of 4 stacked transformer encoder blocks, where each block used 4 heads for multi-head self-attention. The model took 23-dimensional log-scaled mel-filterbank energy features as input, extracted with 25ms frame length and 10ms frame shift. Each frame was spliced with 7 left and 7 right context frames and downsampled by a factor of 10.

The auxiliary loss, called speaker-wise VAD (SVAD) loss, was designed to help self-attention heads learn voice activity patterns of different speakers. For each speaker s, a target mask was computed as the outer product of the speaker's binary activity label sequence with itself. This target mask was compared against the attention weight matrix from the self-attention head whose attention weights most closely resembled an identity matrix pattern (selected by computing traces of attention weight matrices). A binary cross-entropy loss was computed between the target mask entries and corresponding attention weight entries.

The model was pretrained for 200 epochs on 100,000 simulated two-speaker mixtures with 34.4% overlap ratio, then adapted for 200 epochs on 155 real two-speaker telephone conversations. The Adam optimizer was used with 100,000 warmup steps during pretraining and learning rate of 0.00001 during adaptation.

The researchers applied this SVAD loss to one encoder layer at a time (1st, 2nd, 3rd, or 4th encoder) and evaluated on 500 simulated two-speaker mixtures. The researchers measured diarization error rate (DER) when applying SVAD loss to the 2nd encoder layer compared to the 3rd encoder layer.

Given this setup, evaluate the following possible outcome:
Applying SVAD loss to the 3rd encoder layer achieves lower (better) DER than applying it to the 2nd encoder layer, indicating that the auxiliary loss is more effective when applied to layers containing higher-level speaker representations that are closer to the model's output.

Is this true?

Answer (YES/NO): YES